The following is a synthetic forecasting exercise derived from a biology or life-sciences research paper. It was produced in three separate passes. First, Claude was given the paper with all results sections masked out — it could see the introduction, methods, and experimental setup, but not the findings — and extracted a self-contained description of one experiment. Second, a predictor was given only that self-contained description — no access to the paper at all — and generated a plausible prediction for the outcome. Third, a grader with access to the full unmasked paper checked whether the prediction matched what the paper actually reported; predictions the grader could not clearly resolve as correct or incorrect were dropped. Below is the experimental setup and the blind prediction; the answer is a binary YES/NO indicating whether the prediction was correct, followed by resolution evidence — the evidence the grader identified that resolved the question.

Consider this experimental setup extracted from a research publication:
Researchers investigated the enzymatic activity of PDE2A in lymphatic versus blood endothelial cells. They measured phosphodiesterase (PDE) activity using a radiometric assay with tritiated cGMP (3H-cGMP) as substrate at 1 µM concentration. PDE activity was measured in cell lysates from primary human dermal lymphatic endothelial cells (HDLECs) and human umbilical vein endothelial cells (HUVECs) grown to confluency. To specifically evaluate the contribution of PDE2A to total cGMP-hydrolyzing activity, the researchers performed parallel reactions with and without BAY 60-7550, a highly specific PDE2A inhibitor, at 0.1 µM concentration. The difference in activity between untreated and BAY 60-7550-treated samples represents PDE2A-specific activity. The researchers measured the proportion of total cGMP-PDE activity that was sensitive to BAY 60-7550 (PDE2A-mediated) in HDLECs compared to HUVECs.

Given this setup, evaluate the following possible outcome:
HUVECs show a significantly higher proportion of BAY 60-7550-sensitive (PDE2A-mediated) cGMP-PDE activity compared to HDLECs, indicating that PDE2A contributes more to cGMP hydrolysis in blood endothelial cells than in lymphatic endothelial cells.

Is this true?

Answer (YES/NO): NO